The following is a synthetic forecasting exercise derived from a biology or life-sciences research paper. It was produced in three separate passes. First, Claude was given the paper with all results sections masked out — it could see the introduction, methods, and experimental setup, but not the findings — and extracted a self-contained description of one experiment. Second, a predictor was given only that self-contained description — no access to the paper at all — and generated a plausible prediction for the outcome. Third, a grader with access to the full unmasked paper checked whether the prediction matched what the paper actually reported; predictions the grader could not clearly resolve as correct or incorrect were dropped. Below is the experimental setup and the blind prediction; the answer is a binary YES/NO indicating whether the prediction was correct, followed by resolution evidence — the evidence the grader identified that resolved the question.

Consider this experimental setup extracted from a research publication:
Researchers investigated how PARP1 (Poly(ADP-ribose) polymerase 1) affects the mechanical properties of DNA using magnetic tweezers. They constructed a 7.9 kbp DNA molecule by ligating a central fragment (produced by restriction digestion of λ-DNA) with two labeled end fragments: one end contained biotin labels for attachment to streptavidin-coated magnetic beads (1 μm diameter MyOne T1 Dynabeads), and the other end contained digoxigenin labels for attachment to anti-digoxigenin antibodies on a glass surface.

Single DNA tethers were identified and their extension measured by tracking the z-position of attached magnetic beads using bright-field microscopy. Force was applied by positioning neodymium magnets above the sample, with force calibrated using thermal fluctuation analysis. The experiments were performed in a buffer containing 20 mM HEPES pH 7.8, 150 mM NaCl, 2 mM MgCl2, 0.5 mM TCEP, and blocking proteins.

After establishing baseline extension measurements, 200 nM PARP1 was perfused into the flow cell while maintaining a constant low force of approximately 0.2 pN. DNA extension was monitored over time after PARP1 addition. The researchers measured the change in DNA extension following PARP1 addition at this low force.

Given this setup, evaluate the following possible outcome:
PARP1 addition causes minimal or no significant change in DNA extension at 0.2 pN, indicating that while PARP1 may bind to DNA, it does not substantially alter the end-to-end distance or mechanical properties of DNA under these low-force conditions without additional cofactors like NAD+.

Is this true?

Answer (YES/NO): NO